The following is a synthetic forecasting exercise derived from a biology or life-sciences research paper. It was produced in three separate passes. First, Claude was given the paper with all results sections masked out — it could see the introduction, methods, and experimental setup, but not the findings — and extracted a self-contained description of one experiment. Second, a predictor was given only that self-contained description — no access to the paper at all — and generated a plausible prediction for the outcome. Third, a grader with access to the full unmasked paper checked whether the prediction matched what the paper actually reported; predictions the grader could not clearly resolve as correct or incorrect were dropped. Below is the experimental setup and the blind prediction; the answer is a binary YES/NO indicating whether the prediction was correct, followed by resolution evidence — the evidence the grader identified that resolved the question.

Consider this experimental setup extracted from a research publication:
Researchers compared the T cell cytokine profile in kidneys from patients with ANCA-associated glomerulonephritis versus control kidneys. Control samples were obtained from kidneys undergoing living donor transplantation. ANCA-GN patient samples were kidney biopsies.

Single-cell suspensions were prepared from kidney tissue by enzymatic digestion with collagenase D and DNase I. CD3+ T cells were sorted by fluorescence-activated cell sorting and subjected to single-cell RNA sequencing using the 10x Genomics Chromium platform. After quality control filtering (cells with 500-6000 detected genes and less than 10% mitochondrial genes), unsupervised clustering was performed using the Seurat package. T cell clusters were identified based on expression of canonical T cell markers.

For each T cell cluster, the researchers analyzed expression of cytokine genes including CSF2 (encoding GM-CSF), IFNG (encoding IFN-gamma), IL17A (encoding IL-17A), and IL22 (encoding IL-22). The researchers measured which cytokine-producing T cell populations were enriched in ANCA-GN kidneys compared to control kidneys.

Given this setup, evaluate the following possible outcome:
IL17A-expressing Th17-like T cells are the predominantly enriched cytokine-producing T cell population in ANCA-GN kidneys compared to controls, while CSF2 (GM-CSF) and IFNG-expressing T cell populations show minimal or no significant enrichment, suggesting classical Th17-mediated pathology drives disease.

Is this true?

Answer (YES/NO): NO